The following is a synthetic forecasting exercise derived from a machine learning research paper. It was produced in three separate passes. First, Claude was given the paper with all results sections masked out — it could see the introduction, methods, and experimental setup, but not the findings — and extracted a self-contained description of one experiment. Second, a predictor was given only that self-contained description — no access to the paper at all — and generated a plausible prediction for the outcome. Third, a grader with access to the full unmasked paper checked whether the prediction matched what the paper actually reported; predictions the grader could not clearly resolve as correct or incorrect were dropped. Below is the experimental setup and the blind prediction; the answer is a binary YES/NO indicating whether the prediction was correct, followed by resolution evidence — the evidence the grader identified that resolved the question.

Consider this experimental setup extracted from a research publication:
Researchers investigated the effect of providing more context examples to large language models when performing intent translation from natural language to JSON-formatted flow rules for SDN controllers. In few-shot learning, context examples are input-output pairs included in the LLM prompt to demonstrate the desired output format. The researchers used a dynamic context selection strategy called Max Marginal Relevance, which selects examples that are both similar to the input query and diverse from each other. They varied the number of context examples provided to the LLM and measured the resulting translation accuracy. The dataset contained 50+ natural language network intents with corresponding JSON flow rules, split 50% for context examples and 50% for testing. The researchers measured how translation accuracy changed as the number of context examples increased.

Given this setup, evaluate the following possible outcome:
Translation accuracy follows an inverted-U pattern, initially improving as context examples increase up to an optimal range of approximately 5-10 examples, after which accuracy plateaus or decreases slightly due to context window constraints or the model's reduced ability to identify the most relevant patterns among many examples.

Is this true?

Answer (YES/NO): NO